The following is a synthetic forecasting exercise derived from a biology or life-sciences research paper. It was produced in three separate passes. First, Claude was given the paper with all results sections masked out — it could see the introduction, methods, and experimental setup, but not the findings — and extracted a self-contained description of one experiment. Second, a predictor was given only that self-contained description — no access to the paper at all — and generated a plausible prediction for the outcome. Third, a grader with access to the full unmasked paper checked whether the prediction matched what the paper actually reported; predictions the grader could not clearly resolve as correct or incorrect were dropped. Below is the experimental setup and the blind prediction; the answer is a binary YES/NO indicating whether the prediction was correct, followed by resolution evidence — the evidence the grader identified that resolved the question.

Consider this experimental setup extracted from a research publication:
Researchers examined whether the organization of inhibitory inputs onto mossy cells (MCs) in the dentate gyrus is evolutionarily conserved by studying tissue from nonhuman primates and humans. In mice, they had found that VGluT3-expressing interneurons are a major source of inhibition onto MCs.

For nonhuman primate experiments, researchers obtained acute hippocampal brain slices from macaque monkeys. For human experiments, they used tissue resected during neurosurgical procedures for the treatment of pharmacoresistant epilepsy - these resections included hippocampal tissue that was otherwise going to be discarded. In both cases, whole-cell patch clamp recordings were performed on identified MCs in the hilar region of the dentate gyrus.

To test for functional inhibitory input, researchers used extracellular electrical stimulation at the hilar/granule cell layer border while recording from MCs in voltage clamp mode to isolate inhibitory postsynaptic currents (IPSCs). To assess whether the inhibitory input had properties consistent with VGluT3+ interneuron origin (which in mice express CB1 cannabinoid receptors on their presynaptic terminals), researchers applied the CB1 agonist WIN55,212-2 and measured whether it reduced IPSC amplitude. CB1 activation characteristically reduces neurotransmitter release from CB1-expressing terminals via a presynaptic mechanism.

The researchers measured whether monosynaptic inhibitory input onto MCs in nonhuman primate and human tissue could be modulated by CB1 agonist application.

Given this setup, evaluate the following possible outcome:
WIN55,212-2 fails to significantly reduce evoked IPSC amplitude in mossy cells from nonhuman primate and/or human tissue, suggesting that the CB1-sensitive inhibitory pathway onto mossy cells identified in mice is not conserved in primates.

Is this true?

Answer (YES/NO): NO